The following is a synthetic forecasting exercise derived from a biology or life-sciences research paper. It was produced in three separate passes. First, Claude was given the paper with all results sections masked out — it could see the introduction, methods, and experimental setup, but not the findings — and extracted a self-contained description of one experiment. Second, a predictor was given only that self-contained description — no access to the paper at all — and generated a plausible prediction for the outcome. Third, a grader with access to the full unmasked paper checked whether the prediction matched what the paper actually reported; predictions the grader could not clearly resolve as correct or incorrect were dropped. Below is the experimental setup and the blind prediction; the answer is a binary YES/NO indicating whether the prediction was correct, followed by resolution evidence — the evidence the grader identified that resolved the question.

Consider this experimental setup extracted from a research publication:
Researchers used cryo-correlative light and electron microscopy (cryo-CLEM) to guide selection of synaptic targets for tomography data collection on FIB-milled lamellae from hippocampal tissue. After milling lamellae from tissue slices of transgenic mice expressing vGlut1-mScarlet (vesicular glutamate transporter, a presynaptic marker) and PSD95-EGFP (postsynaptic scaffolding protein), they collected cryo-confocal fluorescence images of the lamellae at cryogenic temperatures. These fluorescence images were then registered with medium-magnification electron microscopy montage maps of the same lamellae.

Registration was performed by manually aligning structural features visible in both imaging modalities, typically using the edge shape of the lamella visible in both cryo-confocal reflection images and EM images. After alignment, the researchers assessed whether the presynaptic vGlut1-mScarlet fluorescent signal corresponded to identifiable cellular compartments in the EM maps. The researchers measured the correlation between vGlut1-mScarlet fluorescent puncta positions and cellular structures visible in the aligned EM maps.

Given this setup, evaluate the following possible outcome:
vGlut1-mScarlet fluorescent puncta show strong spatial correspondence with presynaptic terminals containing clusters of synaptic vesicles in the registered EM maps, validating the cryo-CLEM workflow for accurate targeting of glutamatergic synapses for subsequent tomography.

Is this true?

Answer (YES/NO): YES